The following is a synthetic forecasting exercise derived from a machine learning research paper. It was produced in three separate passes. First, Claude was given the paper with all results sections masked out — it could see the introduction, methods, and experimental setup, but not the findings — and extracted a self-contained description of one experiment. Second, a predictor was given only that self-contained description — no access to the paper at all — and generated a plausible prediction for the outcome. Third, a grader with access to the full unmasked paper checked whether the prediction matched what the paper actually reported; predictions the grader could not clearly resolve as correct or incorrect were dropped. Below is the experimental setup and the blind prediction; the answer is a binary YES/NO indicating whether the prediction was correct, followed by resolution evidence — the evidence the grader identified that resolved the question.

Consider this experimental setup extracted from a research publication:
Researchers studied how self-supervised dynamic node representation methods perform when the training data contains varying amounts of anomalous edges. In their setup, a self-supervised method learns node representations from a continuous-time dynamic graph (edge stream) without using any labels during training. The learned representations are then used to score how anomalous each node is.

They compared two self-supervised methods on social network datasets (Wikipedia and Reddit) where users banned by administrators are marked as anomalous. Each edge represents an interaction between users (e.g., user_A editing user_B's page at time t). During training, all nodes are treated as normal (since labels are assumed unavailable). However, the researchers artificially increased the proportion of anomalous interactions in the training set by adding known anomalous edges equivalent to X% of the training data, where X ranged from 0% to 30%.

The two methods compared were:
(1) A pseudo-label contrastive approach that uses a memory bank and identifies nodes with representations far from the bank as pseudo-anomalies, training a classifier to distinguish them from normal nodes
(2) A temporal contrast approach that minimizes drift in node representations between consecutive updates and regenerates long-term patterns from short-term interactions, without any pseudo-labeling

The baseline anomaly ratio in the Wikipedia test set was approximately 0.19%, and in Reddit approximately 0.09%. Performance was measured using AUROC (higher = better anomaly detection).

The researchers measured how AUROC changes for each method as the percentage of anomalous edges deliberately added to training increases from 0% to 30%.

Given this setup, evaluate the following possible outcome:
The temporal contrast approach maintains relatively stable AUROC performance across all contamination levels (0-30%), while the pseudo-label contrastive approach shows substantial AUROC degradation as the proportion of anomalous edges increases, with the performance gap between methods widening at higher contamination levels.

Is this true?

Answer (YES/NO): YES